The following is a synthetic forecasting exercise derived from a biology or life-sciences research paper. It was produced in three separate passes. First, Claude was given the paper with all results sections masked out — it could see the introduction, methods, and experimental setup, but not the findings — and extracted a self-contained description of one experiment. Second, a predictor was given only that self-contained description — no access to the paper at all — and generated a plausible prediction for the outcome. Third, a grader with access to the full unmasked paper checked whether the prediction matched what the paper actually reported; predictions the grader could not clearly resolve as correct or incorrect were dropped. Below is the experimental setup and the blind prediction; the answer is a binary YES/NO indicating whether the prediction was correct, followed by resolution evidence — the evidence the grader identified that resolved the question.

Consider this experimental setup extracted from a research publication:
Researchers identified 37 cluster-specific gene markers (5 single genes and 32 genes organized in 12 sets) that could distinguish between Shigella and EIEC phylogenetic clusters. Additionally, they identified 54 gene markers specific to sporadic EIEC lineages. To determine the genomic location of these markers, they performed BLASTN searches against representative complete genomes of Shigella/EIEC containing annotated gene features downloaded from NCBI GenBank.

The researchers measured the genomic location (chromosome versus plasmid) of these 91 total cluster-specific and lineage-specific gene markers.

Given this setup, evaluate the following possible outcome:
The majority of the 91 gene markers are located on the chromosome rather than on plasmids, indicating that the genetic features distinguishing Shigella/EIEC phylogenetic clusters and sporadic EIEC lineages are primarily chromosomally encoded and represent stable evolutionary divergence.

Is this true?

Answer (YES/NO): YES